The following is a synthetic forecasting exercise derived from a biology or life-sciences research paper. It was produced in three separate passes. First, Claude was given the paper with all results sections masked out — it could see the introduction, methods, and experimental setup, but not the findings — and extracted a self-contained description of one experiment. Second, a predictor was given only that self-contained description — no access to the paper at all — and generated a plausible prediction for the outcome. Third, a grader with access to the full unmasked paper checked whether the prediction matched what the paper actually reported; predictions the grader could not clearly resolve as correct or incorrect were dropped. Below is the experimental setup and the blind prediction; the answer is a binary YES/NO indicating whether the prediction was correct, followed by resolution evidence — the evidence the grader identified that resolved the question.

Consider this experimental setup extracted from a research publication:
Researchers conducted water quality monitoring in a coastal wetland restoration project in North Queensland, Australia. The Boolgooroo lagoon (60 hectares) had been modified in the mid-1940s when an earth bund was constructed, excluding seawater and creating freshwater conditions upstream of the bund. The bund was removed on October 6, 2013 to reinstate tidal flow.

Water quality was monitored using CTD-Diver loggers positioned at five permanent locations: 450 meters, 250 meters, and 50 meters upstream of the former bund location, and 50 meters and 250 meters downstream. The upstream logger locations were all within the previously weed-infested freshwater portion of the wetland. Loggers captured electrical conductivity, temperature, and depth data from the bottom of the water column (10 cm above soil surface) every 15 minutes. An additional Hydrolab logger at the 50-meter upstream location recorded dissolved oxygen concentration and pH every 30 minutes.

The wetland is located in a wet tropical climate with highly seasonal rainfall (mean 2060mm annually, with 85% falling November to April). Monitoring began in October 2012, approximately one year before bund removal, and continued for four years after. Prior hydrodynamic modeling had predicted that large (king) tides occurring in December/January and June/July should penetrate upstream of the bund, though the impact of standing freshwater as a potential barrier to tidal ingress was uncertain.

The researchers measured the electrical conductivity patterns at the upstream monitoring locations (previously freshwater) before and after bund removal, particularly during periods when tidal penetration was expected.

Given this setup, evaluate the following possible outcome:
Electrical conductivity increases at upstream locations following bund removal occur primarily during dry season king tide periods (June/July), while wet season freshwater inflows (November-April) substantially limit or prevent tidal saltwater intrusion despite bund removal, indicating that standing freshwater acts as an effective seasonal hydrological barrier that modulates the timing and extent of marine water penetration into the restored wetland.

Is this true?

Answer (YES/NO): NO